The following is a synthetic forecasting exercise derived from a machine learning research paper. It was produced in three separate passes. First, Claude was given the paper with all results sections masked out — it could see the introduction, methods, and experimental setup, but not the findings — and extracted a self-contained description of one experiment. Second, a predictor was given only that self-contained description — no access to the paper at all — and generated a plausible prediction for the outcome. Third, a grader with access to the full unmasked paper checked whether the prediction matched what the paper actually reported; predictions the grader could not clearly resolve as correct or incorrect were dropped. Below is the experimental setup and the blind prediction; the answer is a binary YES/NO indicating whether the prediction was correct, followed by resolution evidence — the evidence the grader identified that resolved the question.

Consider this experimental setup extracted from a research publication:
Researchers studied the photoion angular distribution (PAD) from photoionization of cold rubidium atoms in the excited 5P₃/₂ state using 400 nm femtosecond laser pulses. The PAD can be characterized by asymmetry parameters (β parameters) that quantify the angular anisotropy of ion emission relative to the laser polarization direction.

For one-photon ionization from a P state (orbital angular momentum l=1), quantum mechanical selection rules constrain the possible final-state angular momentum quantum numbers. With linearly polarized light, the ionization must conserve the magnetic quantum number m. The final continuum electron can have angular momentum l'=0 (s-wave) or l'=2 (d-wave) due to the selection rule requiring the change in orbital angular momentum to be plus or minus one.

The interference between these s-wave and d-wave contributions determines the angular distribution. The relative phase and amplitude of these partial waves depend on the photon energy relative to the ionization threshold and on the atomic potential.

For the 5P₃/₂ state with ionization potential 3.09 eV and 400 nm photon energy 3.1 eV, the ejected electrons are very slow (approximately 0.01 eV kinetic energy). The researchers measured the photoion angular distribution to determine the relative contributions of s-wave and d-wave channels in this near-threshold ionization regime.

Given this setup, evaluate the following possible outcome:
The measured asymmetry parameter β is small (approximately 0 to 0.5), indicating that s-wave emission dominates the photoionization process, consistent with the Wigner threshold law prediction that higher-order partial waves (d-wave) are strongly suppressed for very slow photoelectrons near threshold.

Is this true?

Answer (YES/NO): NO